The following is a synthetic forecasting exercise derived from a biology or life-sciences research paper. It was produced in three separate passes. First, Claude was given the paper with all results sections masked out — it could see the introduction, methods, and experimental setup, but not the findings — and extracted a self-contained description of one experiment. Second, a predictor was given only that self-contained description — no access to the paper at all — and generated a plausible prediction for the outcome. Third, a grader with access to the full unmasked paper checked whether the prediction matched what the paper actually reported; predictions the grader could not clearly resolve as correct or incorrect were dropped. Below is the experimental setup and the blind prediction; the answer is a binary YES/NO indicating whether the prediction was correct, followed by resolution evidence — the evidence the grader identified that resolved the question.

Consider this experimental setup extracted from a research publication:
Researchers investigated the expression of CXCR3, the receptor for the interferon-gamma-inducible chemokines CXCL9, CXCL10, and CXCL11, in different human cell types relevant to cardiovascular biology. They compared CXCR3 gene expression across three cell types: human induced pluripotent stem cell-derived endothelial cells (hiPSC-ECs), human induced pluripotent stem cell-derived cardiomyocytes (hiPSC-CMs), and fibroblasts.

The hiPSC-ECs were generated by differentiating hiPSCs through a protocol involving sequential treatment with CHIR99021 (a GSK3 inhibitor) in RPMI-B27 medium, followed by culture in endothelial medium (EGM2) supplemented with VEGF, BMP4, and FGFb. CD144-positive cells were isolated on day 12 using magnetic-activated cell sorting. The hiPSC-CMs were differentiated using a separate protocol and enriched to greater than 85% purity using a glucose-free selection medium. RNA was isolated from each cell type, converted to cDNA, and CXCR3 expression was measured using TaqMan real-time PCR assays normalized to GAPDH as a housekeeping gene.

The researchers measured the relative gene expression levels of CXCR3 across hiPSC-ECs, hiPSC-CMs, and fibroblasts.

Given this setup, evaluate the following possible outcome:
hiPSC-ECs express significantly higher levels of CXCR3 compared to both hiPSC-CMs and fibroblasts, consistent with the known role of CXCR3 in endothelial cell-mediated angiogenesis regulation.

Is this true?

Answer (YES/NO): YES